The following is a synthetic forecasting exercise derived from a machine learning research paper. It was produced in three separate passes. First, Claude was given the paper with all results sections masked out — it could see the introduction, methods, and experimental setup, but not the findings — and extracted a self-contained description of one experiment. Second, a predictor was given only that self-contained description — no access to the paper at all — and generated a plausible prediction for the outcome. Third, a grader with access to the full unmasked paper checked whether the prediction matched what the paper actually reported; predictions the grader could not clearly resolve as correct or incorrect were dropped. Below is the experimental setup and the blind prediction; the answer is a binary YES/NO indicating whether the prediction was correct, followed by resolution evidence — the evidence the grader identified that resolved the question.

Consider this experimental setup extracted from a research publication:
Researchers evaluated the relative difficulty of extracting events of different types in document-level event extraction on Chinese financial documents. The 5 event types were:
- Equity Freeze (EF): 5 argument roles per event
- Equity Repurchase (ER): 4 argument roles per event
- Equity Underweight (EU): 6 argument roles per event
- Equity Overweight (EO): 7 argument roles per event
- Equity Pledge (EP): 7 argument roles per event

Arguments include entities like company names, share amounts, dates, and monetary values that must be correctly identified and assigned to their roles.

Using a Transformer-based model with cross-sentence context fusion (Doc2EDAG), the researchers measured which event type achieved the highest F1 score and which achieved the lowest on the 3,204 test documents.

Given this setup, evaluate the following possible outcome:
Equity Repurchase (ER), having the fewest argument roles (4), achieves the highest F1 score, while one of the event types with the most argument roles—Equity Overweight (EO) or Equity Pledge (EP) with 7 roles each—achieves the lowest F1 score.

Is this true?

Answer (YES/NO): NO